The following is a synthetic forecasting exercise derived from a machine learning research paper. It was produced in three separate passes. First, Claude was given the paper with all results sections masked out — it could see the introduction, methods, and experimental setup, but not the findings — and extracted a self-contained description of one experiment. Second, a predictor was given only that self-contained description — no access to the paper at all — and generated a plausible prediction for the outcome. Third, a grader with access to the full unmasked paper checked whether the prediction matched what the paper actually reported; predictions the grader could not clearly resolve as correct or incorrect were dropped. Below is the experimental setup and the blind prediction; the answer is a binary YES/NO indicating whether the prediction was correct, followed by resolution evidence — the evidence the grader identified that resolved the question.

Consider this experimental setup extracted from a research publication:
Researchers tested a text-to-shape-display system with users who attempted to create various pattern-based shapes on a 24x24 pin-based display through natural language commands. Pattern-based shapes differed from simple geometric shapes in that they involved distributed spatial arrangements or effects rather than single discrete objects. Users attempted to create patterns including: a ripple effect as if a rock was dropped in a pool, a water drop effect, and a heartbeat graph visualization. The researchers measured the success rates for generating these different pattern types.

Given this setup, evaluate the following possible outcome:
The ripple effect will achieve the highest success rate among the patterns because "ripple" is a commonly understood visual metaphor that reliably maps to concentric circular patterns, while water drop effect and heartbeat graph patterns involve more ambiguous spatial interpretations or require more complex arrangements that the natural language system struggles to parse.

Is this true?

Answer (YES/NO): YES